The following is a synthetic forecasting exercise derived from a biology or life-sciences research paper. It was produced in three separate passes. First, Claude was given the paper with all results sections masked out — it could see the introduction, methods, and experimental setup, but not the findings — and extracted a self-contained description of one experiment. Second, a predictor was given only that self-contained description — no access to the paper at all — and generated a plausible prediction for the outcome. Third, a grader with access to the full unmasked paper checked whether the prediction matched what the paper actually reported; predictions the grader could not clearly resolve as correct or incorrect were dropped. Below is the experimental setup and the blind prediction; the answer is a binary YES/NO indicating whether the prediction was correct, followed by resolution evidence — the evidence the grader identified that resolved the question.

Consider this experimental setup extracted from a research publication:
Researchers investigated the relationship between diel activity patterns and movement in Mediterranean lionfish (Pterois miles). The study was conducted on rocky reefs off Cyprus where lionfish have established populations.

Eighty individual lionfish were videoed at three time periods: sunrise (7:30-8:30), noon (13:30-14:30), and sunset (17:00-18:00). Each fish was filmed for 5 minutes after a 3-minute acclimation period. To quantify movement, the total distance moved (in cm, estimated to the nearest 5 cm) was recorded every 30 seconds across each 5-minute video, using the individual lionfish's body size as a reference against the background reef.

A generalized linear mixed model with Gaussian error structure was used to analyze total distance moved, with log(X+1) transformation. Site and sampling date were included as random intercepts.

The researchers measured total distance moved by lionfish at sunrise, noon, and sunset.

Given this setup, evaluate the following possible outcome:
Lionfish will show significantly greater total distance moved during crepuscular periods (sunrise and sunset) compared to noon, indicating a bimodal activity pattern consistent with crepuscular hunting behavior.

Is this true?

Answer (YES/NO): YES